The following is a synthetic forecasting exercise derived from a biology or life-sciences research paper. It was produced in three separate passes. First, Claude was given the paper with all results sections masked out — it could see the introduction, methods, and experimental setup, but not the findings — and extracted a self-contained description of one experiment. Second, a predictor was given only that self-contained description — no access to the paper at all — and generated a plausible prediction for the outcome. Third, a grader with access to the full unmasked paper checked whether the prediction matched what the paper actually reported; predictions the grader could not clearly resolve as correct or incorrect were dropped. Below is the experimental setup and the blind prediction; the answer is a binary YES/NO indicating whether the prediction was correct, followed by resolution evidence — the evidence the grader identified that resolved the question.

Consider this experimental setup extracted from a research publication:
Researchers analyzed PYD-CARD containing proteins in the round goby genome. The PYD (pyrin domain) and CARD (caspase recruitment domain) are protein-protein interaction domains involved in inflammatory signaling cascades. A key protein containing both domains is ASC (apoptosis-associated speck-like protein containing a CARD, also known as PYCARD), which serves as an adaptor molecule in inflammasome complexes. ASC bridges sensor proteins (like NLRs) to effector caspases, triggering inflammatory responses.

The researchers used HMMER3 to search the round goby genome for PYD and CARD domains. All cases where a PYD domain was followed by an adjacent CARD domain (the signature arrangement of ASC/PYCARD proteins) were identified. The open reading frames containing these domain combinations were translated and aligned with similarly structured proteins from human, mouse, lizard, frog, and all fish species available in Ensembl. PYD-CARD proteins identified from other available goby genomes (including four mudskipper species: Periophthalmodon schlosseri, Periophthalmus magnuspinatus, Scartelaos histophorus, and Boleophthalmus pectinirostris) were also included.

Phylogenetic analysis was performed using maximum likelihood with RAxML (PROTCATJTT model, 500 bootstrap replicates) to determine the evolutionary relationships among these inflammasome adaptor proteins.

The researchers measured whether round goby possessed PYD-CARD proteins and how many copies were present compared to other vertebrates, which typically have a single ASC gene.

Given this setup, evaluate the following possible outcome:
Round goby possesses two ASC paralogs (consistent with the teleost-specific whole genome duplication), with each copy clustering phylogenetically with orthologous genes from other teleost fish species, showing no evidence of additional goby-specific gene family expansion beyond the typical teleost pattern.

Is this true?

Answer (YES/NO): NO